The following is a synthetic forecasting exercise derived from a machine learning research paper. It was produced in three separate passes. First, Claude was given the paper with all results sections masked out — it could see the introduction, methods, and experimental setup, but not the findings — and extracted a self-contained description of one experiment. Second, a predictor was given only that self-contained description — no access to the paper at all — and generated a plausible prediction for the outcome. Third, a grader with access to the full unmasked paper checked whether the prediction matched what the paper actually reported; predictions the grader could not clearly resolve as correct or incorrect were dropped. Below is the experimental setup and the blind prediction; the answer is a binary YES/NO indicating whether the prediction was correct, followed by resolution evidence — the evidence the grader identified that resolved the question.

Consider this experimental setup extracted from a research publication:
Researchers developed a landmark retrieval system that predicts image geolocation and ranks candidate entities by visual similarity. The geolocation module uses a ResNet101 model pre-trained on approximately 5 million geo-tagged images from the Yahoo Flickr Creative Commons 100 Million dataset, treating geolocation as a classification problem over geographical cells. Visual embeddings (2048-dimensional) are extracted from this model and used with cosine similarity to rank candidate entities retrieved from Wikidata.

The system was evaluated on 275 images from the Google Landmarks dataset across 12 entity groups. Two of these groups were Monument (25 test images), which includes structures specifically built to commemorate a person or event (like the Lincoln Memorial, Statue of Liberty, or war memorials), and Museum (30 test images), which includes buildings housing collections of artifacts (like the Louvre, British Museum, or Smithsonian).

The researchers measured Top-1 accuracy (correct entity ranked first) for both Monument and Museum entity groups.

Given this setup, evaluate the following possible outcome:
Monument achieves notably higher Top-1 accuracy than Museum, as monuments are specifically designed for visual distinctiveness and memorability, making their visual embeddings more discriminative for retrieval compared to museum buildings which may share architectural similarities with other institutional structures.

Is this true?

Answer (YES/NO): YES